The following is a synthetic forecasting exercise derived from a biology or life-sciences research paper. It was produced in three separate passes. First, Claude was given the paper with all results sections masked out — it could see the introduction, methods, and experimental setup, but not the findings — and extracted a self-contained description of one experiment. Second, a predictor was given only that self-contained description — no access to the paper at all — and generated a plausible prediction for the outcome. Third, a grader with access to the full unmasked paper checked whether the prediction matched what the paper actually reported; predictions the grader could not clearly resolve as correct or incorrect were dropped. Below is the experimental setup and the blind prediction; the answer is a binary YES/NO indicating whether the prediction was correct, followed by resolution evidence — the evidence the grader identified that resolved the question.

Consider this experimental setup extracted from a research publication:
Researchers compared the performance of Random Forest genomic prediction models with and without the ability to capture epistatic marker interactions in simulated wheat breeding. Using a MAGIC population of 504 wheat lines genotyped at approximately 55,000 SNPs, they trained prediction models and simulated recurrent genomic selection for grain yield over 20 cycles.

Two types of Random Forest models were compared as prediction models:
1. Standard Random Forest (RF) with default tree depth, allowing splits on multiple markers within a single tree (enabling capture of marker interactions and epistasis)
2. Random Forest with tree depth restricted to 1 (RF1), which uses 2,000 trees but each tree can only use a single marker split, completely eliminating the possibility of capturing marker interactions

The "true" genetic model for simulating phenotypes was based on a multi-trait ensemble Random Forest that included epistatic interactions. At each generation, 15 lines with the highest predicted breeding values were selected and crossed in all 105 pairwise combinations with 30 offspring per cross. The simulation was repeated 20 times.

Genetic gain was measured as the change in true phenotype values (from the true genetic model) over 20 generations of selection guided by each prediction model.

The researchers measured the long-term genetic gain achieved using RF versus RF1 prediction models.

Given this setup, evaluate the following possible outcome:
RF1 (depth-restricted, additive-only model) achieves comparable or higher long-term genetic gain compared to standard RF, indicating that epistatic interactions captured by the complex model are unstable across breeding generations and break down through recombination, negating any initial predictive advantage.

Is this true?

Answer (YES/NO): NO